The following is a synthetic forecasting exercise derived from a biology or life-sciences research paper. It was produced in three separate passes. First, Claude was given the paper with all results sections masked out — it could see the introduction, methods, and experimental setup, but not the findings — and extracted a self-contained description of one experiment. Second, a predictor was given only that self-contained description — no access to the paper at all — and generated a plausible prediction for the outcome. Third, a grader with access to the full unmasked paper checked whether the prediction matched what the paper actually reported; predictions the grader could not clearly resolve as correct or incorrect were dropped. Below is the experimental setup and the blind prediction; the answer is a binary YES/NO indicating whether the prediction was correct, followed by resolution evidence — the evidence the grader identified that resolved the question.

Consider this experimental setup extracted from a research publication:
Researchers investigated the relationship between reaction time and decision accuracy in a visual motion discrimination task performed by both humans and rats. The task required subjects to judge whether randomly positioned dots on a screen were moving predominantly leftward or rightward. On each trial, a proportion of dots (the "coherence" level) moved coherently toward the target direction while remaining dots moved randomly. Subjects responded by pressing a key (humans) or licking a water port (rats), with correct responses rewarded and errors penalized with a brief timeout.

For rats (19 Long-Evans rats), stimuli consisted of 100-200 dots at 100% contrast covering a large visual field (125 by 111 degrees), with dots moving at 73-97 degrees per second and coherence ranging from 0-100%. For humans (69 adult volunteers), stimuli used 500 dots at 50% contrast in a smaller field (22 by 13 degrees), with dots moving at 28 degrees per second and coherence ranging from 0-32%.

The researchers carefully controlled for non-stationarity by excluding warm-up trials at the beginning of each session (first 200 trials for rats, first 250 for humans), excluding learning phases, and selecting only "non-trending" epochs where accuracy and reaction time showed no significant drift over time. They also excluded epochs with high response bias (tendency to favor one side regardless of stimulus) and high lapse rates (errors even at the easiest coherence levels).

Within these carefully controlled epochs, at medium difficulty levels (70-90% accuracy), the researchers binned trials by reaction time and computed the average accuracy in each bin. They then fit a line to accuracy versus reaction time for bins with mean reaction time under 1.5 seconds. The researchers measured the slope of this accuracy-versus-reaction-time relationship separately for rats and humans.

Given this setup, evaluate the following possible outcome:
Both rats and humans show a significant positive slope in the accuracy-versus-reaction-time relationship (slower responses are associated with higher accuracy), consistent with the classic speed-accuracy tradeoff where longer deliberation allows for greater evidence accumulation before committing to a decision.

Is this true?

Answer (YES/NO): NO